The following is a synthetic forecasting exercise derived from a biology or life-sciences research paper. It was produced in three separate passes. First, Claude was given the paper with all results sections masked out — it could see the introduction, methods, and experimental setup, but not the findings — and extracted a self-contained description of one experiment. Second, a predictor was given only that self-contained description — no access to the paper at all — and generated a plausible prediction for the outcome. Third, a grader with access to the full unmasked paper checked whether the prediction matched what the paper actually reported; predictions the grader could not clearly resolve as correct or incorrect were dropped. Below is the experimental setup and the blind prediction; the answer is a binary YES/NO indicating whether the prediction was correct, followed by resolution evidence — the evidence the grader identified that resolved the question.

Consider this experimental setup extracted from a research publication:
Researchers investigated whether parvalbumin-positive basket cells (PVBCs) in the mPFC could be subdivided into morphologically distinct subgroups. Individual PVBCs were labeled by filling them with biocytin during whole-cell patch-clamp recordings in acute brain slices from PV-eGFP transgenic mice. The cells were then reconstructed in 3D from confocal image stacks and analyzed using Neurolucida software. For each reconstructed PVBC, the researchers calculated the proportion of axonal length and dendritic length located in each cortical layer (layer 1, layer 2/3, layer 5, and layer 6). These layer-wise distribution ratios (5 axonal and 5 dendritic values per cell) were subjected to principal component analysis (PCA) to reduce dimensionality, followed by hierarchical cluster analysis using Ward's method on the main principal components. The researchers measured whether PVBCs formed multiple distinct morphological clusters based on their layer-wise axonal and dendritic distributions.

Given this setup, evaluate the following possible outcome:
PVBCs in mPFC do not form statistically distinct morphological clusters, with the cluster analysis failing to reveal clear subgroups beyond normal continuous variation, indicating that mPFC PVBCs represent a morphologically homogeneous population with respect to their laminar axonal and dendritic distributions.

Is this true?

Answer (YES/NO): NO